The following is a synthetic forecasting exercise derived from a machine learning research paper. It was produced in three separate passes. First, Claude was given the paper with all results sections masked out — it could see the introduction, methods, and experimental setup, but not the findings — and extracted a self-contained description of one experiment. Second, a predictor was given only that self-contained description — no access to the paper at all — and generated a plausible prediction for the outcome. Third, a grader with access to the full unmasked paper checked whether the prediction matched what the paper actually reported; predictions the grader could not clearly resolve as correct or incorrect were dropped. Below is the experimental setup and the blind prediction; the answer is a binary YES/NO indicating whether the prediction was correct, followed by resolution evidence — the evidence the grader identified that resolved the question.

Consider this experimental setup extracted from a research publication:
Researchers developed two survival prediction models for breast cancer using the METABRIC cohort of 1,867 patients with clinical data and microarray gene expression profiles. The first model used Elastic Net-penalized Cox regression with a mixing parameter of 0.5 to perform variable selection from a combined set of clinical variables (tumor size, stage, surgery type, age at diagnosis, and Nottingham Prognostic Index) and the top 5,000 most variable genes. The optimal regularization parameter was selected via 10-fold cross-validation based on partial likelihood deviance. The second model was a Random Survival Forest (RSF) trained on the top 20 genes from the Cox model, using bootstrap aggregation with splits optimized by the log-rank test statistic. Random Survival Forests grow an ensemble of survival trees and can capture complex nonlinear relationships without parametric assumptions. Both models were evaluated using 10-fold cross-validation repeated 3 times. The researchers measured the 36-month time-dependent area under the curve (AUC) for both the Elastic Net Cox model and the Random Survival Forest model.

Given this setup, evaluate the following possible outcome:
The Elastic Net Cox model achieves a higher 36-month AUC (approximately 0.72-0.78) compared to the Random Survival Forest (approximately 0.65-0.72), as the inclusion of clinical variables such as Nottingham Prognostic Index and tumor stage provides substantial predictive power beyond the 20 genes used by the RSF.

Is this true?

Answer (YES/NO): NO